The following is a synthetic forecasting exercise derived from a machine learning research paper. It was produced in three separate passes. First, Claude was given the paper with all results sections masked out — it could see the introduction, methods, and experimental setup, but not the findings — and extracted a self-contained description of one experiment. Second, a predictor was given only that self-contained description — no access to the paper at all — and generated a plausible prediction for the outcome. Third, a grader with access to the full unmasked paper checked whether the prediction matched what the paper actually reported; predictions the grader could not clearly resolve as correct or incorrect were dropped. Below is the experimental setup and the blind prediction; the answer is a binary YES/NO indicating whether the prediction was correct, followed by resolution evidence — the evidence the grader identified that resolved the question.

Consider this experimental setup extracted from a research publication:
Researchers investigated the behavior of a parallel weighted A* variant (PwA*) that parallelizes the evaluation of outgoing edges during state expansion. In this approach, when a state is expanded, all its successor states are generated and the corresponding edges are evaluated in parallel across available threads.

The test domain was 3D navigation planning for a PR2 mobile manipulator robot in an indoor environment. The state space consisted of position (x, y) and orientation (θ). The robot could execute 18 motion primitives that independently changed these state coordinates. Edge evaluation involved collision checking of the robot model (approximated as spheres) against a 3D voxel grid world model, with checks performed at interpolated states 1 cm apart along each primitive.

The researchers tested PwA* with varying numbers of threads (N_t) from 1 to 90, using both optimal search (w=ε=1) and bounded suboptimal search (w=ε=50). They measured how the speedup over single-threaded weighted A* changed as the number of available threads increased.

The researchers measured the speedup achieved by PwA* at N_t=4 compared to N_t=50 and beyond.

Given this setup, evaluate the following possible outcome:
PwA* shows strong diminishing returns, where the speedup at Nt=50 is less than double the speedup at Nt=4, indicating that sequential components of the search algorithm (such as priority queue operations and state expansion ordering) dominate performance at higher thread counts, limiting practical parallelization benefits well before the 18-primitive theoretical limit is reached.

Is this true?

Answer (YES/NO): NO